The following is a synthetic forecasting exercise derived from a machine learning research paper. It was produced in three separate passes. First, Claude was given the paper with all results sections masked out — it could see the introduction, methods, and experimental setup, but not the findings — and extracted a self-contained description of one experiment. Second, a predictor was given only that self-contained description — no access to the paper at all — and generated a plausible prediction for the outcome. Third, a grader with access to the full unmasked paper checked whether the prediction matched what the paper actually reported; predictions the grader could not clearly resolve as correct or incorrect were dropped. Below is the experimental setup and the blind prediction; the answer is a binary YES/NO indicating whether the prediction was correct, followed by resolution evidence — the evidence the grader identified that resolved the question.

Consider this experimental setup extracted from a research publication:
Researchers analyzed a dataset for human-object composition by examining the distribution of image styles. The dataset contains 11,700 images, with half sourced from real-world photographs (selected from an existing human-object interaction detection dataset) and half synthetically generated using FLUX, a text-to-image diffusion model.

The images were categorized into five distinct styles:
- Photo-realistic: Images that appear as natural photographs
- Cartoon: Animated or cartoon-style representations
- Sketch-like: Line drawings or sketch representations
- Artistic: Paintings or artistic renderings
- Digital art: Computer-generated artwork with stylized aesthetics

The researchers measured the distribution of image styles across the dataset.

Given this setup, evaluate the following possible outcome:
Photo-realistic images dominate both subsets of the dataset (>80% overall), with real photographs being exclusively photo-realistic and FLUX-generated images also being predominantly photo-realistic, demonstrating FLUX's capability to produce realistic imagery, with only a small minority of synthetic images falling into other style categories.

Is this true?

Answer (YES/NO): NO